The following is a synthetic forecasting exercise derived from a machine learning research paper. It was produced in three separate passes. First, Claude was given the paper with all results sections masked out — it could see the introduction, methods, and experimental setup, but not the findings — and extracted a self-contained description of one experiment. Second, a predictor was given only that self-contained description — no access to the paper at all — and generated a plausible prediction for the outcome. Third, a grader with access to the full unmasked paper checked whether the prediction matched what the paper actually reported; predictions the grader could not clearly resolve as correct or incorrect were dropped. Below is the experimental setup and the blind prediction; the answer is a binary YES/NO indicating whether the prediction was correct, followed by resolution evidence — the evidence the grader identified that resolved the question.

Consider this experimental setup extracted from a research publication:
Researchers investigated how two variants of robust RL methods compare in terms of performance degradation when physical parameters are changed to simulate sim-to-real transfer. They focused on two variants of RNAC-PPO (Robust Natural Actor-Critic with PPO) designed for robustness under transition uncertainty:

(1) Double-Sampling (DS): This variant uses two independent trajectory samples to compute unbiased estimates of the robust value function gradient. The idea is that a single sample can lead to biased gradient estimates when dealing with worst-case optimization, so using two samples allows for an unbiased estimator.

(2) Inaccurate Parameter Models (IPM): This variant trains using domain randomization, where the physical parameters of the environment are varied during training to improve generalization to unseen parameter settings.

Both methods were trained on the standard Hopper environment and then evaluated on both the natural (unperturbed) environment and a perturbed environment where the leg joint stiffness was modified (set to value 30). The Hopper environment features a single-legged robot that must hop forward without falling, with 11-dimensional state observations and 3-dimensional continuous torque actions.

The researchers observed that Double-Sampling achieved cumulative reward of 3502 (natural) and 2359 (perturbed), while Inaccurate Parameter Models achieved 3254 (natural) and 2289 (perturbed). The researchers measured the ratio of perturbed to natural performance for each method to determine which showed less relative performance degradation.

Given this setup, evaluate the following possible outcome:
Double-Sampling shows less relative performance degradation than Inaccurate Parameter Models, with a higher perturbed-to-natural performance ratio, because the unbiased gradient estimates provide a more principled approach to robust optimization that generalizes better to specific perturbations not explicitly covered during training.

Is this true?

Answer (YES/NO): NO